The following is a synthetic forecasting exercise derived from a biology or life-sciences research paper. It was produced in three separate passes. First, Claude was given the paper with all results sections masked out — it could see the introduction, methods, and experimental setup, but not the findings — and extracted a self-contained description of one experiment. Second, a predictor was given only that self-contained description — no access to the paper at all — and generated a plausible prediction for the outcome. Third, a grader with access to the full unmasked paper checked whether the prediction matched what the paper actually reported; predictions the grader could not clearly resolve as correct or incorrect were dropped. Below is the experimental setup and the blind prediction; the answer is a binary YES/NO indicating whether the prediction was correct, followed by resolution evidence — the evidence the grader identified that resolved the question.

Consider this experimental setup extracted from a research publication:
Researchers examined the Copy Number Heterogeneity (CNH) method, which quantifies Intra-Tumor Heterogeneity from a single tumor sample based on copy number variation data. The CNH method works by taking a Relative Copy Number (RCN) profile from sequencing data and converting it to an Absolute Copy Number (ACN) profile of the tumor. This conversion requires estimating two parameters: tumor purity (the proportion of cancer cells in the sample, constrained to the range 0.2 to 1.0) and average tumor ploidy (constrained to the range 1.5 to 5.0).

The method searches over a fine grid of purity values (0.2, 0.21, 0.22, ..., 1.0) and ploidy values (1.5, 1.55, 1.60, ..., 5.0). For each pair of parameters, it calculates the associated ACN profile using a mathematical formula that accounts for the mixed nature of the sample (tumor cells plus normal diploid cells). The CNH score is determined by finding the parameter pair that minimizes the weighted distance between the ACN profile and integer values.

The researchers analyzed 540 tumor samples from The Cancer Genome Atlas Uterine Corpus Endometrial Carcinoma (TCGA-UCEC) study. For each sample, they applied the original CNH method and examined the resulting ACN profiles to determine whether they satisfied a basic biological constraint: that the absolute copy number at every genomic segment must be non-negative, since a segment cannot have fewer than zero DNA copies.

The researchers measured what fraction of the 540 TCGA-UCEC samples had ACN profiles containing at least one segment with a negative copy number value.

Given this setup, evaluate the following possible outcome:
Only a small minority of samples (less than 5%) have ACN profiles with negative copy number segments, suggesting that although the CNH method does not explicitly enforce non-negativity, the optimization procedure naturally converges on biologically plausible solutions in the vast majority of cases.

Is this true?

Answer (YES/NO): NO